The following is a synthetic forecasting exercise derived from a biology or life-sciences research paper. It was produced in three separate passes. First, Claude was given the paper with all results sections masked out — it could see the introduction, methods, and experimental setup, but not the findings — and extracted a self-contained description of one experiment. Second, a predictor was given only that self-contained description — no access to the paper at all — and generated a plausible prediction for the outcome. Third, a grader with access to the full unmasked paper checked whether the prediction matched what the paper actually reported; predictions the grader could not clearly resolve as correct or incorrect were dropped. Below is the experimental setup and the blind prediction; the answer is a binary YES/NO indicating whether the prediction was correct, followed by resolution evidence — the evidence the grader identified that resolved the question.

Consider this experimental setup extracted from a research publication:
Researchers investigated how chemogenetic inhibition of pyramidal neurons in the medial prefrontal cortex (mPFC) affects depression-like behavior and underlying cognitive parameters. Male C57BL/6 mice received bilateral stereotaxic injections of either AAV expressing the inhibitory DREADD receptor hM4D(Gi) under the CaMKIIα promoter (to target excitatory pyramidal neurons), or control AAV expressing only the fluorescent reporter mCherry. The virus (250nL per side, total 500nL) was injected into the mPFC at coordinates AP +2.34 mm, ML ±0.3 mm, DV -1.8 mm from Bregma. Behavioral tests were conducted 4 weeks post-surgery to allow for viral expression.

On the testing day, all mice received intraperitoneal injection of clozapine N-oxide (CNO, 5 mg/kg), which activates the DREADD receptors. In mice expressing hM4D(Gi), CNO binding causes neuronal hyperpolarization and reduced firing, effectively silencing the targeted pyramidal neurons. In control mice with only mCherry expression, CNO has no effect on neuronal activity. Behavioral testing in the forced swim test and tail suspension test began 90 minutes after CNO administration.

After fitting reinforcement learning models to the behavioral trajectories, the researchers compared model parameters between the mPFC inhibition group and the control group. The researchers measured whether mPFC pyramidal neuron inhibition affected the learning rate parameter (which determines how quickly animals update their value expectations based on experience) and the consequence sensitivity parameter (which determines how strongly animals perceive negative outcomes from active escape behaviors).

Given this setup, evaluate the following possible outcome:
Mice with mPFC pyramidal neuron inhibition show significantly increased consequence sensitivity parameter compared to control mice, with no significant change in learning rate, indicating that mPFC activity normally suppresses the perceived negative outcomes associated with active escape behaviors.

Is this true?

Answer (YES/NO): NO